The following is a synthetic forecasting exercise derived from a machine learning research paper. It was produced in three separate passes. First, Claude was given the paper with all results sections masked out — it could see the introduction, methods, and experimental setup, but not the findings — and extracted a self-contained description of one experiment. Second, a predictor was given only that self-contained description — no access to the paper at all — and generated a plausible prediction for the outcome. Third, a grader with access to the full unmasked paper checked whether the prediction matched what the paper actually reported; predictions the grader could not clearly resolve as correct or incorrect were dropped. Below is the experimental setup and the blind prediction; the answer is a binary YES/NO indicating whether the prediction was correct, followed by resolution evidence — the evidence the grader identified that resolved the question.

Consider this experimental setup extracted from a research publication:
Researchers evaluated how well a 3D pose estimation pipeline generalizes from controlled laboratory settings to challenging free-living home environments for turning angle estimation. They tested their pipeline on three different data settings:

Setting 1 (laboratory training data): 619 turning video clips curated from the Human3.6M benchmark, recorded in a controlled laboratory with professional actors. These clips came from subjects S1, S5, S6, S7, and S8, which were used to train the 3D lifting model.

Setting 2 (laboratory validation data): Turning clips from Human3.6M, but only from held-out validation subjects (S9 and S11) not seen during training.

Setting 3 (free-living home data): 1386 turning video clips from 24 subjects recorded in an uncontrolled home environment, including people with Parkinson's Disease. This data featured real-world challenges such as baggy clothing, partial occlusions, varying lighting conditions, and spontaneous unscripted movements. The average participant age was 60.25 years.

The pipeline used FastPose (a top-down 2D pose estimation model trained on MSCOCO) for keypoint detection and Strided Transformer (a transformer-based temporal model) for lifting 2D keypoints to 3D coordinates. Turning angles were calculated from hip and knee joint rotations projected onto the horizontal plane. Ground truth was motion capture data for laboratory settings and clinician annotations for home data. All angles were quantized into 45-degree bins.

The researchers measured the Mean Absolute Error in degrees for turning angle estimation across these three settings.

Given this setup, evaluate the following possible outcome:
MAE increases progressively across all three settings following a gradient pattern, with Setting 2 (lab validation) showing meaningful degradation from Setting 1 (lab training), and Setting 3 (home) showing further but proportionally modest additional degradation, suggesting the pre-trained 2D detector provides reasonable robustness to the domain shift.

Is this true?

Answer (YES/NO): NO